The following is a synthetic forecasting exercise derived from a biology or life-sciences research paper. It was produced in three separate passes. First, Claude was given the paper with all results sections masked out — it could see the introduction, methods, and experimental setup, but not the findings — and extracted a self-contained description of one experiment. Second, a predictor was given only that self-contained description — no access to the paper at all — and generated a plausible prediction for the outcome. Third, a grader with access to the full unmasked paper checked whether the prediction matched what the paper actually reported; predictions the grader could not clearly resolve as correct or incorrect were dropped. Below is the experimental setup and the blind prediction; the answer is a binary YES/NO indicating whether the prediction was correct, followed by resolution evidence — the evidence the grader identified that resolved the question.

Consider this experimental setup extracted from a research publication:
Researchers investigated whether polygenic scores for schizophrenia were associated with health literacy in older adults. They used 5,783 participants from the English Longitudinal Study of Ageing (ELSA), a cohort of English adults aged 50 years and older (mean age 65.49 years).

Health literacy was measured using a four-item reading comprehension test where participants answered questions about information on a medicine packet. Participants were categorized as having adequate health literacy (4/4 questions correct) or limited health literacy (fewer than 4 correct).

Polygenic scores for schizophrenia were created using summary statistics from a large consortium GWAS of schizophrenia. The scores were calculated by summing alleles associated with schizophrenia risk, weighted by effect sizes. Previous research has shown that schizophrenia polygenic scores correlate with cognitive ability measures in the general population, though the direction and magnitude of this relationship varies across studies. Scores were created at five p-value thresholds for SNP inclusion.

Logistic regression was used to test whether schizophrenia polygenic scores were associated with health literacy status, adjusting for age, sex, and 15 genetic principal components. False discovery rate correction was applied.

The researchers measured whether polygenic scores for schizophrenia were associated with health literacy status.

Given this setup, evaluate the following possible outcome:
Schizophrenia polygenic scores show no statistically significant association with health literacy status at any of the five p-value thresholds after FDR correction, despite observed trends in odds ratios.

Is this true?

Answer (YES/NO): NO